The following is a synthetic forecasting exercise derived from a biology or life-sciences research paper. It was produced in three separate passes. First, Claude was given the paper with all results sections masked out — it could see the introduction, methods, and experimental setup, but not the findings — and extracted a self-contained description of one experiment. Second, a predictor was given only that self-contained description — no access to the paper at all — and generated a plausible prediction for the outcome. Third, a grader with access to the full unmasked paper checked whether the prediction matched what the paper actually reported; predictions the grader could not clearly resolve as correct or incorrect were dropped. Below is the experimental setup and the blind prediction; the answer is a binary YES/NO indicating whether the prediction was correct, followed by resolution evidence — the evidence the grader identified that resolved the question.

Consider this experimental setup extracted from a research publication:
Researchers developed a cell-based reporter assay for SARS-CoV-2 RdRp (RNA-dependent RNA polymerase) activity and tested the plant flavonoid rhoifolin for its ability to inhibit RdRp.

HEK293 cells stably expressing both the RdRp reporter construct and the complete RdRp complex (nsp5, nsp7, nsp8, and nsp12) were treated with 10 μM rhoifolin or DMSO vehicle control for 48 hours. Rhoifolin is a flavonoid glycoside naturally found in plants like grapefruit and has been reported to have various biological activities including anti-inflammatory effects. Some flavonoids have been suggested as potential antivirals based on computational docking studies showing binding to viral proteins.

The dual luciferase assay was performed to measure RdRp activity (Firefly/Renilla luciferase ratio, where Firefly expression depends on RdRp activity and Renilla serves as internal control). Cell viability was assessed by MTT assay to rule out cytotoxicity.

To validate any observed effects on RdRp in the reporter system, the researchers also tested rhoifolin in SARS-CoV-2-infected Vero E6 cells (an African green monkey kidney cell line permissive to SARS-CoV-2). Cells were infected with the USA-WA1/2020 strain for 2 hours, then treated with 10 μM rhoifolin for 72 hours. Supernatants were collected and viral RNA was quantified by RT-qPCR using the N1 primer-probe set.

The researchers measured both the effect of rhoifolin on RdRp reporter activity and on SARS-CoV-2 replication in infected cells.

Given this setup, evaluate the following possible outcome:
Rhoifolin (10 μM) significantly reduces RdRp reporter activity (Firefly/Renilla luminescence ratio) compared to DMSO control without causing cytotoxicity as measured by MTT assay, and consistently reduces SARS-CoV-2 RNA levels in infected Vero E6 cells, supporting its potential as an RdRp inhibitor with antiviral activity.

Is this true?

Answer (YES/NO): NO